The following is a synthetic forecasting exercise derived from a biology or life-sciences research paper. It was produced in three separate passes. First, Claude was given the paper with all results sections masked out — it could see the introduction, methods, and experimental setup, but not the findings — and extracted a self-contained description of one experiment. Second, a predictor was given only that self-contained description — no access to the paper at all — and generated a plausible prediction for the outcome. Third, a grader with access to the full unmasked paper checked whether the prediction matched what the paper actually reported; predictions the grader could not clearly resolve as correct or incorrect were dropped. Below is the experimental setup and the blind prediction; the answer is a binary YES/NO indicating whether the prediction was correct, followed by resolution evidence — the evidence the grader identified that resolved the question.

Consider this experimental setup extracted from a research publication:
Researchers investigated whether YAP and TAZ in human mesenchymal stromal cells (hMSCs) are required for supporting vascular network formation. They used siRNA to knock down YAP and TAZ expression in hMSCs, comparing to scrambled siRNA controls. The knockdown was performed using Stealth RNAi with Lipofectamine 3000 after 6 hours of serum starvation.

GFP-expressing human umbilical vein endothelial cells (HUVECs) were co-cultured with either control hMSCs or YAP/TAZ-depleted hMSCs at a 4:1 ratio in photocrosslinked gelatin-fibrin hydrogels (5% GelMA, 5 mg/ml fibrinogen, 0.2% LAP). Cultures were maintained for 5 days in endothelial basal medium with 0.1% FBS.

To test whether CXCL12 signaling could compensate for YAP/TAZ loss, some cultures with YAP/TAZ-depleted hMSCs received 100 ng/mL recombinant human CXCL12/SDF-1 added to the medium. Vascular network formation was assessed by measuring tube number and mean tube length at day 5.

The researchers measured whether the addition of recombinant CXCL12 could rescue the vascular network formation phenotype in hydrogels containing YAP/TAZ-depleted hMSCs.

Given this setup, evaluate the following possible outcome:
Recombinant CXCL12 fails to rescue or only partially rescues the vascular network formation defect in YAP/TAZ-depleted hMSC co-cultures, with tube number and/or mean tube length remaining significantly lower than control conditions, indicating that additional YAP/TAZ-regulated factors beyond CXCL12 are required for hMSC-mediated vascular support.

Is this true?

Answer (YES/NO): NO